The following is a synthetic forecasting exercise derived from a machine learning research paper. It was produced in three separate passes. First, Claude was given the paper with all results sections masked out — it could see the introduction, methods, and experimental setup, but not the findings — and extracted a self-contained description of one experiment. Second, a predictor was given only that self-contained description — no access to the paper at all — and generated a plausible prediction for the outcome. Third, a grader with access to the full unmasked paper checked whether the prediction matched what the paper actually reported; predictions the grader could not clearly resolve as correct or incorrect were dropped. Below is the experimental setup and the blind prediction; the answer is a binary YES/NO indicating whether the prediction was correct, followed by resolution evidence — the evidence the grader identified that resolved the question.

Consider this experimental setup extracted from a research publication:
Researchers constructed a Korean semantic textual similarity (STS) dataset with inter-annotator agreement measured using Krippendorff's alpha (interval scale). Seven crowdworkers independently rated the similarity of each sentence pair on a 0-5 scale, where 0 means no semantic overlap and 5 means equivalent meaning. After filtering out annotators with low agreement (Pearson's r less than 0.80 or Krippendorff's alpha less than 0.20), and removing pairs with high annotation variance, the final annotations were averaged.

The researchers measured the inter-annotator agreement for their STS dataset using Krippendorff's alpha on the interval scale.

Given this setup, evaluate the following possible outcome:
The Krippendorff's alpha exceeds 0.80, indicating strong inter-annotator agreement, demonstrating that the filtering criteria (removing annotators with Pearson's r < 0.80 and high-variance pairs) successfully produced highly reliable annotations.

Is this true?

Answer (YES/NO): YES